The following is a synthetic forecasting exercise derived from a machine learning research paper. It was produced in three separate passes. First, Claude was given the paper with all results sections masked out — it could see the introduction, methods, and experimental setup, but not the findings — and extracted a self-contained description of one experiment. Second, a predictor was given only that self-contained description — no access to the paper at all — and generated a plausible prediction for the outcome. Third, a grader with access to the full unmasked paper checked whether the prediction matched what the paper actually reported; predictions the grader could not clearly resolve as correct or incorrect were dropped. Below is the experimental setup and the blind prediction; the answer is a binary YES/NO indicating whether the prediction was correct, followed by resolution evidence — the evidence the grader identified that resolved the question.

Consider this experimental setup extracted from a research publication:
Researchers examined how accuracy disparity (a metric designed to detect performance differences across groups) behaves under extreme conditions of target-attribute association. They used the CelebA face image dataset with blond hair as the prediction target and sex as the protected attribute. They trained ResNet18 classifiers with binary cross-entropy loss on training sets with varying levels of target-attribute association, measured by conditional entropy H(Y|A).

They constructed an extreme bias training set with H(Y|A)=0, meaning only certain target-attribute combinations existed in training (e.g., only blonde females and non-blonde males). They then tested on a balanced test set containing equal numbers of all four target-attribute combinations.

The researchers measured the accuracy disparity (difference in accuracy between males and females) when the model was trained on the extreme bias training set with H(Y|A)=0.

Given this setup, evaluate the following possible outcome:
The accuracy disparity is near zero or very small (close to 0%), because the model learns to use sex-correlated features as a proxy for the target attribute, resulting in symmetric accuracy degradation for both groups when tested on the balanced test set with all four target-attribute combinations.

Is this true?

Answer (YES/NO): YES